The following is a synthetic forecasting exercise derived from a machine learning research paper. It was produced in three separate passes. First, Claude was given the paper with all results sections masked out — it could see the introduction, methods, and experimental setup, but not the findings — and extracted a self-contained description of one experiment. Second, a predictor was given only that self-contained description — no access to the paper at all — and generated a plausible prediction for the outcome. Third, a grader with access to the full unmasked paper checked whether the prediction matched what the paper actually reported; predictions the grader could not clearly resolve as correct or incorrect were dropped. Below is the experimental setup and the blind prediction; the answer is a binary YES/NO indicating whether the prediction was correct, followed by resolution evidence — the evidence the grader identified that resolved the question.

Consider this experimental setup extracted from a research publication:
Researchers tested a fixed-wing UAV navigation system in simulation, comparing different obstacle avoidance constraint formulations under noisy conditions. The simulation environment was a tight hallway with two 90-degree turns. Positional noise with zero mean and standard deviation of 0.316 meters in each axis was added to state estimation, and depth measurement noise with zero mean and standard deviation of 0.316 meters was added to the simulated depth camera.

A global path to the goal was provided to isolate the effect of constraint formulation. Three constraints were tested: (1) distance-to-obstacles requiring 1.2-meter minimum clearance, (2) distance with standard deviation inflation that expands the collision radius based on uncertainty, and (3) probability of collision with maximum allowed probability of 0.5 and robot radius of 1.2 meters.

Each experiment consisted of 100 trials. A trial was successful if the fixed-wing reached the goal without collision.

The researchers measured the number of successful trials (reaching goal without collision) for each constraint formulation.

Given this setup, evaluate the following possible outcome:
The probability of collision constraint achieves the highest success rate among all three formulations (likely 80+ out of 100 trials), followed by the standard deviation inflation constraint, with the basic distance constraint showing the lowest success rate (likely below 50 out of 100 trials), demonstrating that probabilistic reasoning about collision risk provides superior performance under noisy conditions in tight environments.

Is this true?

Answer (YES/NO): NO